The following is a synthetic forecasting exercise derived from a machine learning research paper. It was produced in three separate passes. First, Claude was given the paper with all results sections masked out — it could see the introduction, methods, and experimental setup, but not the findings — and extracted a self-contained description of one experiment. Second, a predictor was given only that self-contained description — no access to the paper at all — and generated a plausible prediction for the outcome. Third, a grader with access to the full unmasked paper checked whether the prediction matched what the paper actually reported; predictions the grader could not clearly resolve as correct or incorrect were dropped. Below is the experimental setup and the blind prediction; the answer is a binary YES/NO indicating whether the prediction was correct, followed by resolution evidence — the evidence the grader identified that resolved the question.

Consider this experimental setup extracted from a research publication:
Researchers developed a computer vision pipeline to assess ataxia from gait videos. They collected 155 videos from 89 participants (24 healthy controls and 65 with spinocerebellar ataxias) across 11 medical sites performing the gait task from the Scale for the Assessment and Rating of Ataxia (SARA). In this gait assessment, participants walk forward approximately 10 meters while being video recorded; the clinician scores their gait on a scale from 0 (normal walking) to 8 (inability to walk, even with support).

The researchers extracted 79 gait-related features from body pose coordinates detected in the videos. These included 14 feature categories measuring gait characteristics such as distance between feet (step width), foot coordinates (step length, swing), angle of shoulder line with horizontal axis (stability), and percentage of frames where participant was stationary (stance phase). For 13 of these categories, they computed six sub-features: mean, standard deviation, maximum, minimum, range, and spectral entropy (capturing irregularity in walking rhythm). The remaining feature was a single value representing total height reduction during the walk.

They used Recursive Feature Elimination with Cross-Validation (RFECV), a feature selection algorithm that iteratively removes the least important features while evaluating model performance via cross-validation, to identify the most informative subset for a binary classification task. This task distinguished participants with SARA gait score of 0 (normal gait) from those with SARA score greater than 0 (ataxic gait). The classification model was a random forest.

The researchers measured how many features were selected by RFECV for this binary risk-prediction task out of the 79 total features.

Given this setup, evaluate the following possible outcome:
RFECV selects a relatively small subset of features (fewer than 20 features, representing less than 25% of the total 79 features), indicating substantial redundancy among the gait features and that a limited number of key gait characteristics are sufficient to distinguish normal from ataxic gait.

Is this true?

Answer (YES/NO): YES